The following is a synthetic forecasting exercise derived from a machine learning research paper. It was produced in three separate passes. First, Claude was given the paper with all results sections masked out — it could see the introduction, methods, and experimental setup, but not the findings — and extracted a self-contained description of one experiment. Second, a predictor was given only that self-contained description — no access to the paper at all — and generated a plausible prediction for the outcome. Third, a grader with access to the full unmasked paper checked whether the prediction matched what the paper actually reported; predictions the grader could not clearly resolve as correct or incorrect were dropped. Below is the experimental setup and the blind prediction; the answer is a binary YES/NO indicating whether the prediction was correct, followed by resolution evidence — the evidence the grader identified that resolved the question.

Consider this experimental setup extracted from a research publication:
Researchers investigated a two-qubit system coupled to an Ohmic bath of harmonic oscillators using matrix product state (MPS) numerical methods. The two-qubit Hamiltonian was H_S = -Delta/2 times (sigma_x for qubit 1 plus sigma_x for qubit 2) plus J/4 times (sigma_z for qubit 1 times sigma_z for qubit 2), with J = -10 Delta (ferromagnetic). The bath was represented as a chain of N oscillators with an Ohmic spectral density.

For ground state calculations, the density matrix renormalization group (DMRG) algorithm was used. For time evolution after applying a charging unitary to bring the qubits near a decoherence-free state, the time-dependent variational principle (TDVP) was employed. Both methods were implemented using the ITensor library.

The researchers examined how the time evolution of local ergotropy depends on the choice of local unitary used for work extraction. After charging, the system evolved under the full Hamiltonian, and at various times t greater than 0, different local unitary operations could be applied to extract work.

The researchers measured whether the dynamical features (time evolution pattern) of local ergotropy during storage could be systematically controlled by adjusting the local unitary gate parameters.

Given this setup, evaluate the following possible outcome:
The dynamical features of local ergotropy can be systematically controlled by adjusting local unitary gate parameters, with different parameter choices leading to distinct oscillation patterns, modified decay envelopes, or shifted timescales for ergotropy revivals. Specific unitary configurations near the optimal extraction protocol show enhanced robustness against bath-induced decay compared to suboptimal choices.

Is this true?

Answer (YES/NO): YES